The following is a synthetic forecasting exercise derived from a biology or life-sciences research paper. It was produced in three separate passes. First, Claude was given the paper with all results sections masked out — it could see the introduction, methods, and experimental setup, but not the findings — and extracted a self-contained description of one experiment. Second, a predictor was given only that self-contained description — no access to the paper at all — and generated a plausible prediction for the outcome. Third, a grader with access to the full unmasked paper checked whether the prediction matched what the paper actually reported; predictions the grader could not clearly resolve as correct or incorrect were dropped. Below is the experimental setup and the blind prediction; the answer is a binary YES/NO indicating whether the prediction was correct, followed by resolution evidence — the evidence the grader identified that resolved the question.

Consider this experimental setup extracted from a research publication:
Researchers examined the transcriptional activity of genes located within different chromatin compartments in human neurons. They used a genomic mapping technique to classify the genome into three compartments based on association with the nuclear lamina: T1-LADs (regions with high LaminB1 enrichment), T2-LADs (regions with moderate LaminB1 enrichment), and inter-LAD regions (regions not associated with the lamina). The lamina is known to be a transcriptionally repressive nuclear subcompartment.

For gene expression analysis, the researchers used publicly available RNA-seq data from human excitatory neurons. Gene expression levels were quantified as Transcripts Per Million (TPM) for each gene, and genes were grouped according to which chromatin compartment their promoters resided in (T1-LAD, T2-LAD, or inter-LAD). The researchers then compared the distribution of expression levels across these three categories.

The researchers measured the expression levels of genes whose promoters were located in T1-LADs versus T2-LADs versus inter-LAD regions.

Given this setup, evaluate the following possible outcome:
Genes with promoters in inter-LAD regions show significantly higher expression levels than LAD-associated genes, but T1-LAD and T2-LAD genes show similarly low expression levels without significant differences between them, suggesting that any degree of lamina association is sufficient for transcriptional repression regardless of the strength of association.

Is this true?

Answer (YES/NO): NO